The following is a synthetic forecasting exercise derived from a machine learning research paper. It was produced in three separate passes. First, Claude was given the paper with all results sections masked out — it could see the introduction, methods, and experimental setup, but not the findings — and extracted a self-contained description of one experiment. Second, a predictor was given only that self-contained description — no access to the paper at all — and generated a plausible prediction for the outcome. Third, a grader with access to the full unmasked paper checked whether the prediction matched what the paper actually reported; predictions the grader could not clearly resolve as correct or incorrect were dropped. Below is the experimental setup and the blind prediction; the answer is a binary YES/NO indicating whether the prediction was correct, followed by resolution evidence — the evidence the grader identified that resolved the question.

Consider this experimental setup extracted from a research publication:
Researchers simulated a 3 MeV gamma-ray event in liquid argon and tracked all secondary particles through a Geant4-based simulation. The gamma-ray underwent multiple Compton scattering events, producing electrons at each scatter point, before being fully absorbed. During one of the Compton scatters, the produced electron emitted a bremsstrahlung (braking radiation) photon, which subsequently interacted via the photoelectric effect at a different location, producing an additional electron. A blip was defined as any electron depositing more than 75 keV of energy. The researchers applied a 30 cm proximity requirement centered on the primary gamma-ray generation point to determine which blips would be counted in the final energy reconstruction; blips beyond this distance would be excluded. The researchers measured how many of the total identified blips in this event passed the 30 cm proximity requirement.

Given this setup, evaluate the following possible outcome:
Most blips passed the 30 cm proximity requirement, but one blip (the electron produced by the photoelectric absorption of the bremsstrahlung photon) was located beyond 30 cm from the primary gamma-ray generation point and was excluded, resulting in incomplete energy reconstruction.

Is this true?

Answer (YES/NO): YES